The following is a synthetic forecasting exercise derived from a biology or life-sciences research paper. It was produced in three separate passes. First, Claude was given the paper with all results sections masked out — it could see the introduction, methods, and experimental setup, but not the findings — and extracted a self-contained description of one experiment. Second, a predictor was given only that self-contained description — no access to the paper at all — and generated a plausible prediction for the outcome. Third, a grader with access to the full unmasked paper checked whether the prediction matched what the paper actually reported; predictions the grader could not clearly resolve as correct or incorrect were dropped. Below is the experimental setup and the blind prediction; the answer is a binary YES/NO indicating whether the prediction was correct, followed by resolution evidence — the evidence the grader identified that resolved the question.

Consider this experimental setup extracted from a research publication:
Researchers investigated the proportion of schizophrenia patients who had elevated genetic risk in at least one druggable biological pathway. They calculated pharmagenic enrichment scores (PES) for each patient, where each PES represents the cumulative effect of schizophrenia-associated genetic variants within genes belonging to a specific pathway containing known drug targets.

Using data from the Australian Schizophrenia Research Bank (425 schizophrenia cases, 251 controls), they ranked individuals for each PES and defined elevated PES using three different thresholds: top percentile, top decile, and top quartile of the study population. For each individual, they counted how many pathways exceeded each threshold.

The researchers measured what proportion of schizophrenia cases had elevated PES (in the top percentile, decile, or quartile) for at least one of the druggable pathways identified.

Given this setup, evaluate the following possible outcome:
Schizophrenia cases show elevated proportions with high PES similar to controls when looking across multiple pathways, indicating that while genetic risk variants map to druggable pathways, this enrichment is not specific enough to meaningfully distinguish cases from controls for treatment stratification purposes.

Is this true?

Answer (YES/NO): NO